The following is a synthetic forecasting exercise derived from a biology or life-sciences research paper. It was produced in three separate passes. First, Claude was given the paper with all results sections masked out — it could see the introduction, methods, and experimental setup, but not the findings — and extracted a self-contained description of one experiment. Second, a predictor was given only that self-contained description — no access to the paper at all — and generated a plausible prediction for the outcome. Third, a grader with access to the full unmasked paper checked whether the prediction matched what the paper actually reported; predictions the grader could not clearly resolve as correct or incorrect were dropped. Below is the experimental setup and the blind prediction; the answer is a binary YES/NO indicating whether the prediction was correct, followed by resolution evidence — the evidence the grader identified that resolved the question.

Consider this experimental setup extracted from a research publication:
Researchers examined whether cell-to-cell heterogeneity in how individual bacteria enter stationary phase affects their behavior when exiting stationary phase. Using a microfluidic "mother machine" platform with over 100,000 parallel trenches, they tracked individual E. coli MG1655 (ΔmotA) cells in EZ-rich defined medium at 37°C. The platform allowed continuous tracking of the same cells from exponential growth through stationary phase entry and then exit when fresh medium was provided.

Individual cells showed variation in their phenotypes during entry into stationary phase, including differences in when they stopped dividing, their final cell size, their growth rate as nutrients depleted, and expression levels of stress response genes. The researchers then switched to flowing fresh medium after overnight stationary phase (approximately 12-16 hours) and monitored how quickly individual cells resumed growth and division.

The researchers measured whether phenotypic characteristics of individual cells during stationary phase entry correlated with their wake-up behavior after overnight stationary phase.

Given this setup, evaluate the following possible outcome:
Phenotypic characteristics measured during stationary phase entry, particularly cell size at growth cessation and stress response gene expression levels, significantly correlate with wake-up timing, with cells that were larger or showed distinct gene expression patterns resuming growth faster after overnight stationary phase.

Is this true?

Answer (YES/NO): NO